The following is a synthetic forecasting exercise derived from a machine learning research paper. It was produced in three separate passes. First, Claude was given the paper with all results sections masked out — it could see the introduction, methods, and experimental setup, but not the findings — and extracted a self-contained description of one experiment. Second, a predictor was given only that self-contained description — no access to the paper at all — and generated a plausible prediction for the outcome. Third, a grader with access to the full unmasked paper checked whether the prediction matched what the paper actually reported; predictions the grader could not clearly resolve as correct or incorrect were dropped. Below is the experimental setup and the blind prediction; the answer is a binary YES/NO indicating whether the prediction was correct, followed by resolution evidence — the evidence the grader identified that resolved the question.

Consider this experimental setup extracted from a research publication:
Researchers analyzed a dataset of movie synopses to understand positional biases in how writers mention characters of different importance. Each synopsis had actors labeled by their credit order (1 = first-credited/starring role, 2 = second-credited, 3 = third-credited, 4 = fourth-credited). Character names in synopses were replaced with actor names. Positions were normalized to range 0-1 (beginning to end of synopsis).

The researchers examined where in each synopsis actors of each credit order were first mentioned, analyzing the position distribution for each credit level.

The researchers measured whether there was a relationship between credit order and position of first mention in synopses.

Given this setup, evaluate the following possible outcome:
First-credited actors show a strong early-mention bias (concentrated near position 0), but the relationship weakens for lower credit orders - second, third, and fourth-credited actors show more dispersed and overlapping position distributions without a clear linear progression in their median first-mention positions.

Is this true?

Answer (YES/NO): YES